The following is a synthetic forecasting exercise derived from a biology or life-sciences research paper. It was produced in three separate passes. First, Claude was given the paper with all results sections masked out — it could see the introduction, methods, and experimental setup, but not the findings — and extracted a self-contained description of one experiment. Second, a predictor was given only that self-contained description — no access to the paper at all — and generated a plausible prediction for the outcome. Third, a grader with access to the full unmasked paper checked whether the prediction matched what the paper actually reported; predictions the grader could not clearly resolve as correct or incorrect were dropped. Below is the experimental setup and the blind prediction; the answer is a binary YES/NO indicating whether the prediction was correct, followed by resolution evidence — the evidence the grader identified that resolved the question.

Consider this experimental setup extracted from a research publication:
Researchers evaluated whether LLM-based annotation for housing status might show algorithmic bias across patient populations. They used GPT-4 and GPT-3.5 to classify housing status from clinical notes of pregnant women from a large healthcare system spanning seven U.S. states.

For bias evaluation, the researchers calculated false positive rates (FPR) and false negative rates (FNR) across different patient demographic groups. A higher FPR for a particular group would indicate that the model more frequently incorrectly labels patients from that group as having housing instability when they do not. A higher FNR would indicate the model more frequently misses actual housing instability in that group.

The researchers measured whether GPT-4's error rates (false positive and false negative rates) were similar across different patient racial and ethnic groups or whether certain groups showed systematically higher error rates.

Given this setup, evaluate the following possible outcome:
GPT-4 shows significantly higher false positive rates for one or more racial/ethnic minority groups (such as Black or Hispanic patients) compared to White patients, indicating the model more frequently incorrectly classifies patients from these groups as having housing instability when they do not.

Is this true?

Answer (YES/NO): NO